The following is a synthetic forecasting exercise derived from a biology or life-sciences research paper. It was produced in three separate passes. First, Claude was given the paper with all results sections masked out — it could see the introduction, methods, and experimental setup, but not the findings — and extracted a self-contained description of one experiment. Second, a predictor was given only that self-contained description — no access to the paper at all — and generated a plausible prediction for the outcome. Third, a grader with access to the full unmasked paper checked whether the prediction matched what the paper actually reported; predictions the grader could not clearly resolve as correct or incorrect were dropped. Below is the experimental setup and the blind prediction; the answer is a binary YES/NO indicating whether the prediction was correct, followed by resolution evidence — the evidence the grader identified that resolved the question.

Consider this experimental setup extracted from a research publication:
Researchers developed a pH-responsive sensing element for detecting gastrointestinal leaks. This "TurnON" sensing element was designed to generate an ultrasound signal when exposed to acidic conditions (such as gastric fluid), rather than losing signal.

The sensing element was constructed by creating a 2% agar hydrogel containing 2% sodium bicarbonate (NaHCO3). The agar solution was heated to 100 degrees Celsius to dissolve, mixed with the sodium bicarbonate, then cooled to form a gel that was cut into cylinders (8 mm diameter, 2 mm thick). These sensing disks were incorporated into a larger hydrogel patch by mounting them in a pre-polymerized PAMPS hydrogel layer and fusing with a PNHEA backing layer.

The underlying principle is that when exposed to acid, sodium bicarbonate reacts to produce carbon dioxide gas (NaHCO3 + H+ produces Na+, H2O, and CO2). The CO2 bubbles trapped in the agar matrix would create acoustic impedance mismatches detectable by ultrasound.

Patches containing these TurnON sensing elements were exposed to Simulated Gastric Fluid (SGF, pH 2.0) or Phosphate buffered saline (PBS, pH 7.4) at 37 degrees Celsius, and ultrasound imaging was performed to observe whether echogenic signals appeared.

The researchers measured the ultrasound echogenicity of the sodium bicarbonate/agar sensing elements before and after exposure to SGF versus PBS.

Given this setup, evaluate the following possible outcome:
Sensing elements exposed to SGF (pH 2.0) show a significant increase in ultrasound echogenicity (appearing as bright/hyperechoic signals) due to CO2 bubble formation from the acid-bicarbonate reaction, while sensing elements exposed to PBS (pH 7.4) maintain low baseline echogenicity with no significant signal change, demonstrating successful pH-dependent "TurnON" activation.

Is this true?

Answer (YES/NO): YES